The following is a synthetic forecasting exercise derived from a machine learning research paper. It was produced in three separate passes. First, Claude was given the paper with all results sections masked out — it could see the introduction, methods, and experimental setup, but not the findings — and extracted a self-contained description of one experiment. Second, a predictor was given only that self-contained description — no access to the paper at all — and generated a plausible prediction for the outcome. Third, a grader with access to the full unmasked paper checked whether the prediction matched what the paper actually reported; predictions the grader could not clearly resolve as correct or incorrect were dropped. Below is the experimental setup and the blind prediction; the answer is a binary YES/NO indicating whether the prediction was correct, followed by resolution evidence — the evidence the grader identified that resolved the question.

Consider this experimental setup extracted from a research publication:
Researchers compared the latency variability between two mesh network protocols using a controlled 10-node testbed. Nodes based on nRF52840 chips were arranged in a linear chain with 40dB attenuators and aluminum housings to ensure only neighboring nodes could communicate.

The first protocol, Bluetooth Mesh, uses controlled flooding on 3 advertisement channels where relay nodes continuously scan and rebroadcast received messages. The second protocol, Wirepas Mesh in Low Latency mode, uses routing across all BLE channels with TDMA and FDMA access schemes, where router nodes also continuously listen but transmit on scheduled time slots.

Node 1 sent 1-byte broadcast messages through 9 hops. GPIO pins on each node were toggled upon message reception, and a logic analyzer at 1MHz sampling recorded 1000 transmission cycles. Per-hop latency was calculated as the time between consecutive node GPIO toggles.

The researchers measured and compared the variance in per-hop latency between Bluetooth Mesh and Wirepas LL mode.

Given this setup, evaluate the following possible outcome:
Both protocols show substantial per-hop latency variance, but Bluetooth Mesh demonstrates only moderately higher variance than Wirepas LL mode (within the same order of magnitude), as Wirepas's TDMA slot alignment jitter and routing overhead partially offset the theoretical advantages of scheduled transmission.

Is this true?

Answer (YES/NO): NO